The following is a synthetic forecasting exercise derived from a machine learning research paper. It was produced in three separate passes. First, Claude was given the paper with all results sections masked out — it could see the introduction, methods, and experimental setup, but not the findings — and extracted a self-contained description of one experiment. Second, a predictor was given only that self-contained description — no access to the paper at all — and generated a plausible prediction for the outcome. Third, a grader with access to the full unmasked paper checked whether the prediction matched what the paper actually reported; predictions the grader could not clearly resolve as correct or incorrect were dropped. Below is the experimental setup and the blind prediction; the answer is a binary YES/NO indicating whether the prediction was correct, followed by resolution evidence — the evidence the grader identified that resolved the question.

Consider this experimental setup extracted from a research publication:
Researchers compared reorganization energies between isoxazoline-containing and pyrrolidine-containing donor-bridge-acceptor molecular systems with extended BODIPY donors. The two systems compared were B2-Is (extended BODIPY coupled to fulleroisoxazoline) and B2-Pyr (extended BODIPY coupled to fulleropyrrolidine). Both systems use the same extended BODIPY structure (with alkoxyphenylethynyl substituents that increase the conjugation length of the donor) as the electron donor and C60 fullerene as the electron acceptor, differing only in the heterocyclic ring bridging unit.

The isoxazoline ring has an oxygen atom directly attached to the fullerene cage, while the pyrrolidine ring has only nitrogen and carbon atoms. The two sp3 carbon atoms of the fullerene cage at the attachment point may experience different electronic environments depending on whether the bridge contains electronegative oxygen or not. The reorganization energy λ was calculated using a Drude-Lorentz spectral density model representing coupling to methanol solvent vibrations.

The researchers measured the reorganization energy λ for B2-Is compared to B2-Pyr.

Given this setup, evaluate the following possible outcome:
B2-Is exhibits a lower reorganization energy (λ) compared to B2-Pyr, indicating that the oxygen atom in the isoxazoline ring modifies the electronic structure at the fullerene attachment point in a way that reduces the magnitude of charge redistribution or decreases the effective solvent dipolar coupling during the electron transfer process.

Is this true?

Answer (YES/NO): YES